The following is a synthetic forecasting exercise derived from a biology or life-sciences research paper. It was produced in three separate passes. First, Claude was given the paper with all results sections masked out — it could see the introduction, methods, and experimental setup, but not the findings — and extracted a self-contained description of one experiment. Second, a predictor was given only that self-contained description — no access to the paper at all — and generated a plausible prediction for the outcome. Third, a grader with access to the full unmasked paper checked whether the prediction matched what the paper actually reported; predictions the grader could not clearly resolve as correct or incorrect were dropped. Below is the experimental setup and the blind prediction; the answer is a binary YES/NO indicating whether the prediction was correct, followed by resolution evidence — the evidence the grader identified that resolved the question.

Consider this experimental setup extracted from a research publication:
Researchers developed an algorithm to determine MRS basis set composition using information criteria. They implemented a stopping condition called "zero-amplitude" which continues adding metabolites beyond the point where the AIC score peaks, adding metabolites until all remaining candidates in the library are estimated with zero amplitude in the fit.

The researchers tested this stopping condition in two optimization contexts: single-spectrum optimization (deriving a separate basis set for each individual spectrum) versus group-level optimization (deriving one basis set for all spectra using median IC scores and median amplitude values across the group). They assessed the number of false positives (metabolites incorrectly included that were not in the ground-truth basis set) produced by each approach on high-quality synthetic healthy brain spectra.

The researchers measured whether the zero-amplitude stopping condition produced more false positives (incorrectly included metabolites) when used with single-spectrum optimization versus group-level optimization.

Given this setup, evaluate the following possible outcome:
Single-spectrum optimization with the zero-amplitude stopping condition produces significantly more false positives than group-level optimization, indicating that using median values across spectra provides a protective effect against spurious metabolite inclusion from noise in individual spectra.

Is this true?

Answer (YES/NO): YES